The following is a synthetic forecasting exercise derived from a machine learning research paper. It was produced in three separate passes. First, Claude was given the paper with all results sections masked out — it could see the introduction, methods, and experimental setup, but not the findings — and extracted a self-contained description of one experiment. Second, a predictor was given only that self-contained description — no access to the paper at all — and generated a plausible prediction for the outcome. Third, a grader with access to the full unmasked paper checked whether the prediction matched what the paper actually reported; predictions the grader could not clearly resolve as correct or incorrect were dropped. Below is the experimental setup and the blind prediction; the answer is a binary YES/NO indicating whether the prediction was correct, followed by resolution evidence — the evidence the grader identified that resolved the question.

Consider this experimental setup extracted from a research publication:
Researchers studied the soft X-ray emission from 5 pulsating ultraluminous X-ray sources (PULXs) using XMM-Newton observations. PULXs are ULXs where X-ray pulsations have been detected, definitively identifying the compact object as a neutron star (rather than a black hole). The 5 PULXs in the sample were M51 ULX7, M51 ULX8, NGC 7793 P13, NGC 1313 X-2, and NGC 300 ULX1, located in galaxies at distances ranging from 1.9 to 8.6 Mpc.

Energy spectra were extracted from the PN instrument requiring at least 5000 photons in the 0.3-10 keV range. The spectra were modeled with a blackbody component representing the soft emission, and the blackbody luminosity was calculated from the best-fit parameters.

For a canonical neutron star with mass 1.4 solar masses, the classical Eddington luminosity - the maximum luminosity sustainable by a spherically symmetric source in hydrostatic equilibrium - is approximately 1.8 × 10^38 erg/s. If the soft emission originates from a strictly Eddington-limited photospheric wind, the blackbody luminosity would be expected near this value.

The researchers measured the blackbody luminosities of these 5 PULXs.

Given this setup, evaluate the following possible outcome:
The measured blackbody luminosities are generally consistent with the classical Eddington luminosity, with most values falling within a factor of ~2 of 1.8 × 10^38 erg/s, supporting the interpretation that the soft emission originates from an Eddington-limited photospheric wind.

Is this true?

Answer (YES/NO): NO